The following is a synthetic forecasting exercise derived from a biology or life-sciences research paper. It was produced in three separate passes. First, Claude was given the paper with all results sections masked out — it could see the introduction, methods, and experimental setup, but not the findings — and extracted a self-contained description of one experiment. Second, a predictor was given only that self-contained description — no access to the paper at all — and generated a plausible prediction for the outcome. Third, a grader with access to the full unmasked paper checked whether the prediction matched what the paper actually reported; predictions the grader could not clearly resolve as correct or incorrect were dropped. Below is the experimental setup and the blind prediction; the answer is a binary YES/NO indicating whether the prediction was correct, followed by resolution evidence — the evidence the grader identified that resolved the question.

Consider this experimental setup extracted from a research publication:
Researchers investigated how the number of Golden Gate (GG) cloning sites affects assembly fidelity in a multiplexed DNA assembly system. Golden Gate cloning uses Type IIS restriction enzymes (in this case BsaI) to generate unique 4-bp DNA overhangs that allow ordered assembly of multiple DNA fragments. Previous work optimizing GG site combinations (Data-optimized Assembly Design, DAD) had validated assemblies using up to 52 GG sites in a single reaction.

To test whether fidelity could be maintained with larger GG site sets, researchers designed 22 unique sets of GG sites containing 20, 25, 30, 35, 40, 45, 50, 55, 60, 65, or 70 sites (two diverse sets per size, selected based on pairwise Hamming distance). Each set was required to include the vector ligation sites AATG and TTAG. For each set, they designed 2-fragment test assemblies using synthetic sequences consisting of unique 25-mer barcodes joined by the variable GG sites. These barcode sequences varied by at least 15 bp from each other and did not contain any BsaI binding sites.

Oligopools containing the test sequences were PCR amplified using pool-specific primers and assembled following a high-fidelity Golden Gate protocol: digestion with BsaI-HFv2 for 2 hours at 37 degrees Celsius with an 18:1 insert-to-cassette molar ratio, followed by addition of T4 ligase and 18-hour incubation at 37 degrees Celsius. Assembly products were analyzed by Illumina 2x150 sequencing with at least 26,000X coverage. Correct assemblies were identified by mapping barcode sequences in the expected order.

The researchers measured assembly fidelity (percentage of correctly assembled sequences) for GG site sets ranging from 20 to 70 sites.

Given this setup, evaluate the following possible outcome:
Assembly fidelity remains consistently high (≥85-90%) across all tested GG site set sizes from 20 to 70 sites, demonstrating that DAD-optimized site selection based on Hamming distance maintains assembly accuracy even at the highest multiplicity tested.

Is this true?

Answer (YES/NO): YES